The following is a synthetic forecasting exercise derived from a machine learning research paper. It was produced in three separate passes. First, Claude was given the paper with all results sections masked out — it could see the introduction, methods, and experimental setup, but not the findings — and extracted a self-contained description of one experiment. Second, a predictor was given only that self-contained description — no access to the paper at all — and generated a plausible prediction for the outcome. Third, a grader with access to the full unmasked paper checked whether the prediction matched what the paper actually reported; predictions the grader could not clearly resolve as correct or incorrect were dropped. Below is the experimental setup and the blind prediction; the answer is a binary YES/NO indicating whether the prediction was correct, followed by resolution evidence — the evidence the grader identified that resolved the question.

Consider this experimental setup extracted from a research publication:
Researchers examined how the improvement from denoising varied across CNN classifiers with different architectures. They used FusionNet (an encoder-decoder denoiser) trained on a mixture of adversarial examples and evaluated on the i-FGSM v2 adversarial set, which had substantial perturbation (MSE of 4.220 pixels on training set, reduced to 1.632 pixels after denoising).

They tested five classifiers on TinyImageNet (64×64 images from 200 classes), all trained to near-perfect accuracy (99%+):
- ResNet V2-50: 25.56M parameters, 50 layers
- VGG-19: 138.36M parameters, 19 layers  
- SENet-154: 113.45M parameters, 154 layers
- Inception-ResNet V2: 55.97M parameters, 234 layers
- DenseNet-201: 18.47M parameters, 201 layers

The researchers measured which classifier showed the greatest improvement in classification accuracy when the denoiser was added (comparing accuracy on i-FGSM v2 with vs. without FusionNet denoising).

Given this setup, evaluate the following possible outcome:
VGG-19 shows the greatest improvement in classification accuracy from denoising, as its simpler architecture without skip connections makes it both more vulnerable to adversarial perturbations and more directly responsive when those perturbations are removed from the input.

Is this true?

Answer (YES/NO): NO